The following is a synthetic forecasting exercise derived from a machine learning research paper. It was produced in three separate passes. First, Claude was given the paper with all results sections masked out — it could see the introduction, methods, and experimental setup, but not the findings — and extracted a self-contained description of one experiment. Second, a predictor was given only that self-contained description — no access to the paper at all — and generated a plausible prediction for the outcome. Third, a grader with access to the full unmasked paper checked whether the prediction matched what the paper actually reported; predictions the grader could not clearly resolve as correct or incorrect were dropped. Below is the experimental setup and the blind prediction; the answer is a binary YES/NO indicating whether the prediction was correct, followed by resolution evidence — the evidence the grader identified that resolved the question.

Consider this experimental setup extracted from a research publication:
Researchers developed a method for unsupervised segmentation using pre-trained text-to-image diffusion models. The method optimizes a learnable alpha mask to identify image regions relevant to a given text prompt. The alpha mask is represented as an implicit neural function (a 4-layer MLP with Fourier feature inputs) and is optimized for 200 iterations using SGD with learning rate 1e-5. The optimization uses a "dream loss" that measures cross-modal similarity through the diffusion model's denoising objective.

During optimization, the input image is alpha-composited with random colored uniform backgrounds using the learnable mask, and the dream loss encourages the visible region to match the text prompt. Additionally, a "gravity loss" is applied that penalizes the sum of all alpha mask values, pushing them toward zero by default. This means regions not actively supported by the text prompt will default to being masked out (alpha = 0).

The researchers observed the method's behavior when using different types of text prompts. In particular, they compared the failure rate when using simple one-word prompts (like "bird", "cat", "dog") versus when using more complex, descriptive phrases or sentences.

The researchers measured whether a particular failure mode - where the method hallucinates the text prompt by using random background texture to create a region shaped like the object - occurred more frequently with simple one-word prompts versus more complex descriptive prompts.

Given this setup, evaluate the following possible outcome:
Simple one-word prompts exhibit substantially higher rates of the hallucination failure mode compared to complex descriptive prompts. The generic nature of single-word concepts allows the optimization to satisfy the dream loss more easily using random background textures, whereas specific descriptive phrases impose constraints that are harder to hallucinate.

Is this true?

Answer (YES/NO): YES